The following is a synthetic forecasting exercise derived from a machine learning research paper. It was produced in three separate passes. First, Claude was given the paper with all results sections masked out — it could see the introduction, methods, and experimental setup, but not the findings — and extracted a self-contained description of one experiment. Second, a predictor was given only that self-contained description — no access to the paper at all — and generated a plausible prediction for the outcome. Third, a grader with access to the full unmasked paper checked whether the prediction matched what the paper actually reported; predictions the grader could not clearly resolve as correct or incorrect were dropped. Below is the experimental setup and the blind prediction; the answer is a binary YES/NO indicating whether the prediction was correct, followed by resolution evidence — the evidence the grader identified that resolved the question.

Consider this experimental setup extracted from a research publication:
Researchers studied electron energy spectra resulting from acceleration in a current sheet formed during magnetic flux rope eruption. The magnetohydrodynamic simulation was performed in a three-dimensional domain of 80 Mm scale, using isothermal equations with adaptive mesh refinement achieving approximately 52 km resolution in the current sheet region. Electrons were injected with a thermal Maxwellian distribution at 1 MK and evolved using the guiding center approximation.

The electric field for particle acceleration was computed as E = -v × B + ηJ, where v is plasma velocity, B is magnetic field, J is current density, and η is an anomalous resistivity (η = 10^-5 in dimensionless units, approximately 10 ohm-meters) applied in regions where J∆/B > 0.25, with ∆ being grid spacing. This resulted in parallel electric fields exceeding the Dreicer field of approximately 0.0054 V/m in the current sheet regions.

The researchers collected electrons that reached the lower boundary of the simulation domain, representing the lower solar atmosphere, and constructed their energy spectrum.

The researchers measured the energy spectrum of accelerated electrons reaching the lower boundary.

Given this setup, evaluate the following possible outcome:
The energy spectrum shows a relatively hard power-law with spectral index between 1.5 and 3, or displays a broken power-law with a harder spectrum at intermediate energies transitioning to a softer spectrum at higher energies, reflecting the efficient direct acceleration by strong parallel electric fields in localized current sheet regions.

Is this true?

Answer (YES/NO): NO